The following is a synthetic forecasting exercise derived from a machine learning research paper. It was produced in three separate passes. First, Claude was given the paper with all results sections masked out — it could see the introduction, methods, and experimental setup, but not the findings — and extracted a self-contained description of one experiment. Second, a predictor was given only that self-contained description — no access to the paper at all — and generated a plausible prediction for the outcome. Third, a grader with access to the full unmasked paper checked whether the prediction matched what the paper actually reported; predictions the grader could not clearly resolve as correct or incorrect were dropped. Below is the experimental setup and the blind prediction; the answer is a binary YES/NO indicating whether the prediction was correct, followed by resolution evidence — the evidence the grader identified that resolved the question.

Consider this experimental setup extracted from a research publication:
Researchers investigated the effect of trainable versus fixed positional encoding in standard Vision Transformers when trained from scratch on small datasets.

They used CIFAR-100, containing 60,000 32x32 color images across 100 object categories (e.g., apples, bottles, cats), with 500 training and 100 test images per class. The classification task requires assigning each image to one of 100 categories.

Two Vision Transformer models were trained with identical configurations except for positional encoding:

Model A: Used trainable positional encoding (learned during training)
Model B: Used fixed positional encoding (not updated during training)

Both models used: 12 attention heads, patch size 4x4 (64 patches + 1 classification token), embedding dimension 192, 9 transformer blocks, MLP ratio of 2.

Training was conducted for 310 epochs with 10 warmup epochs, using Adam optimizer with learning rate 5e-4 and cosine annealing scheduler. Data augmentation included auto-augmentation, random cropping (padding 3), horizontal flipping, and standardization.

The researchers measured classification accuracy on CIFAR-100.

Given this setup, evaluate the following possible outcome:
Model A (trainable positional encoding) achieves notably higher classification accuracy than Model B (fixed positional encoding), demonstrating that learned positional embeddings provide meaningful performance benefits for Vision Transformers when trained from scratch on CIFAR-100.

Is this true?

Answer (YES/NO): NO